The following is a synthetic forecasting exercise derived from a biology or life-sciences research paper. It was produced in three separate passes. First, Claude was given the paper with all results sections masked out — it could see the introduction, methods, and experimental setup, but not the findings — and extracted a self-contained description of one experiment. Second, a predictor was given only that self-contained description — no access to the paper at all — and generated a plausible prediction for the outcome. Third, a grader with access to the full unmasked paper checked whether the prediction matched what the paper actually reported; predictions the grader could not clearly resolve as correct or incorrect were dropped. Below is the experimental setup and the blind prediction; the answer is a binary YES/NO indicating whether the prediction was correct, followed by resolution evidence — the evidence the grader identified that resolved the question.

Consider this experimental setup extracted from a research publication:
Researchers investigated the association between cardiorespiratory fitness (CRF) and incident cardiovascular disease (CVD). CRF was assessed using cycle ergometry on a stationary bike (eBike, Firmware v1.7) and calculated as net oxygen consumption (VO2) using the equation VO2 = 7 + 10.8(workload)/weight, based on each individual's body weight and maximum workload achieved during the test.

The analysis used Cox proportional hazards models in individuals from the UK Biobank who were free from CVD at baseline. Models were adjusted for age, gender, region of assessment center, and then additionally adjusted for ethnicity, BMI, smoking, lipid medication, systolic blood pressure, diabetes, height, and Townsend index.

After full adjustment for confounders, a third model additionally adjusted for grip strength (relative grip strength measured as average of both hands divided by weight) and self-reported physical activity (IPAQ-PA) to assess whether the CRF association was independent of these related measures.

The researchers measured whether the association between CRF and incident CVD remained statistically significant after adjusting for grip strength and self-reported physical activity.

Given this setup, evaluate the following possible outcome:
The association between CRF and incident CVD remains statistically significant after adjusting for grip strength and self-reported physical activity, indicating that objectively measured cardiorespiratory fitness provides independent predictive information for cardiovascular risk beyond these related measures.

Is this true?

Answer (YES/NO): YES